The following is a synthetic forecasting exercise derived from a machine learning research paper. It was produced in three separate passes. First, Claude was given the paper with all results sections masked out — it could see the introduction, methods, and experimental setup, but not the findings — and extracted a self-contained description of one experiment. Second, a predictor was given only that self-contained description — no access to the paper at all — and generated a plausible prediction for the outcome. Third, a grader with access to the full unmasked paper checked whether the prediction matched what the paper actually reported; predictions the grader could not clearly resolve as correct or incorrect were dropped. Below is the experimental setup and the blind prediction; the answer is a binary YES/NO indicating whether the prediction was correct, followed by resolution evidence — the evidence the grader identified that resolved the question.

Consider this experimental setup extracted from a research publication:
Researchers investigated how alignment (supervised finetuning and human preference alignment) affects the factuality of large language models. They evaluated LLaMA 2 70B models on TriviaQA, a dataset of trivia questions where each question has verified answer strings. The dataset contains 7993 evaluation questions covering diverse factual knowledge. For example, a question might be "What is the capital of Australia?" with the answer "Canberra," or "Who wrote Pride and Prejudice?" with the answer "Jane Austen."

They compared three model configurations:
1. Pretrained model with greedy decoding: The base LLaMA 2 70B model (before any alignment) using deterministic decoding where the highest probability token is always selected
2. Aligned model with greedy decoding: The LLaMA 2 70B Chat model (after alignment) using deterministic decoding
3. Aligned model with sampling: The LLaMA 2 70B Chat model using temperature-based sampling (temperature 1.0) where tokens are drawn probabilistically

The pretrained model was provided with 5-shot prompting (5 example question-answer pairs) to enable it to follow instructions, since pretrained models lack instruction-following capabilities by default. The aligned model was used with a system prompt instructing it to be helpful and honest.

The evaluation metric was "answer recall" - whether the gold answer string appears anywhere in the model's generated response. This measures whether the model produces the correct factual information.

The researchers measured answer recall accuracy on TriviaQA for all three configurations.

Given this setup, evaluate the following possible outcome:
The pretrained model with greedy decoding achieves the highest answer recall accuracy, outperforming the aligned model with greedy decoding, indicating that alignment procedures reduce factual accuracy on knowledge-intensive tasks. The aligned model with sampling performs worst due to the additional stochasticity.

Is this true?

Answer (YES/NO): YES